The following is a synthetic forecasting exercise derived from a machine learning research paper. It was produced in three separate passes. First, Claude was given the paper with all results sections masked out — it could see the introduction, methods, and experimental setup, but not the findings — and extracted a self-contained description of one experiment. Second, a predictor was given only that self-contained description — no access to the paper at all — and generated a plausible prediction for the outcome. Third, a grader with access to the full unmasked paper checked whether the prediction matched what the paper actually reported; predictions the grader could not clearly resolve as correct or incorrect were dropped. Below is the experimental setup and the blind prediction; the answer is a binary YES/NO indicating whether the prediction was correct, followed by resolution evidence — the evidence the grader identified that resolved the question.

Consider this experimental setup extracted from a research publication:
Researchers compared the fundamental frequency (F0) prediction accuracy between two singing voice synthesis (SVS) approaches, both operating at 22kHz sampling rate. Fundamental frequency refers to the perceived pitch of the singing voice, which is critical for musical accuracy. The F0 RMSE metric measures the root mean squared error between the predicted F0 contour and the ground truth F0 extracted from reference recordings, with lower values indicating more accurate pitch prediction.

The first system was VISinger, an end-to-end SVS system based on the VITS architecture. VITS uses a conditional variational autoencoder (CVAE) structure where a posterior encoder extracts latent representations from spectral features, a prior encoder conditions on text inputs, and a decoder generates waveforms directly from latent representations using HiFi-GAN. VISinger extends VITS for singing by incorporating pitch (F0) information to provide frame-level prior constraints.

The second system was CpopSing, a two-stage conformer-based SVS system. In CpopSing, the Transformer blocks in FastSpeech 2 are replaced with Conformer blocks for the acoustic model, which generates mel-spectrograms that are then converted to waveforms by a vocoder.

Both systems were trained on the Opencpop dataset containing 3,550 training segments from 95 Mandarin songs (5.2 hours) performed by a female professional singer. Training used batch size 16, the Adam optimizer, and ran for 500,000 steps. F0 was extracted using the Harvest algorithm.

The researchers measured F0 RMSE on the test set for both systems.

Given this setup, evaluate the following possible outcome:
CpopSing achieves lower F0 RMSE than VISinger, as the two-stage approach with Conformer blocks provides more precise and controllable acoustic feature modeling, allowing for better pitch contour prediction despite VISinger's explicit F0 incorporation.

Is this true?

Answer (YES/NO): YES